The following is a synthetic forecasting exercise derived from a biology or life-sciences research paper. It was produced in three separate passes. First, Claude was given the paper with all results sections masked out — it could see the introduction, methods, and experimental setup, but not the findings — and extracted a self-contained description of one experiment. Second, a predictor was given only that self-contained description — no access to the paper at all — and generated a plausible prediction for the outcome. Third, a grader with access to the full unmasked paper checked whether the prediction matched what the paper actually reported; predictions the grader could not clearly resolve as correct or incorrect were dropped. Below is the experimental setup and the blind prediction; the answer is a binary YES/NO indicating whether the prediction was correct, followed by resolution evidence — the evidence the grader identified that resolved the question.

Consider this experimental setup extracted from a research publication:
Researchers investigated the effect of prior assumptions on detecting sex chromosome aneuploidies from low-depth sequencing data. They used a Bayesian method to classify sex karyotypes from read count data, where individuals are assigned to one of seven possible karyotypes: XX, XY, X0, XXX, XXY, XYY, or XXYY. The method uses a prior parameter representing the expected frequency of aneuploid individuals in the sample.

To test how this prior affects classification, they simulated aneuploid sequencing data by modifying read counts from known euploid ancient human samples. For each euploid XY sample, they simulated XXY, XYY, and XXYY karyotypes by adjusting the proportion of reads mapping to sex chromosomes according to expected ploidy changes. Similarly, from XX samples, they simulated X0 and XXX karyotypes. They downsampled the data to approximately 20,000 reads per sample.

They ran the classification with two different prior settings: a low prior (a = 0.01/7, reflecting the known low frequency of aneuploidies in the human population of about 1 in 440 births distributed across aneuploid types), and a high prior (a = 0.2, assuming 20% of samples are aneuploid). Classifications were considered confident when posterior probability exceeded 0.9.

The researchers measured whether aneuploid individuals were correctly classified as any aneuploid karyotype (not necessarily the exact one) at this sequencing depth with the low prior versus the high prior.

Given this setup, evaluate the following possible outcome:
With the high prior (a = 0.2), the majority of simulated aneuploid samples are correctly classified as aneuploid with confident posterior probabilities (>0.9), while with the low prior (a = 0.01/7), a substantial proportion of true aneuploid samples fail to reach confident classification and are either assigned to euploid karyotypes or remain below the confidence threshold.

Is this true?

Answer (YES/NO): YES